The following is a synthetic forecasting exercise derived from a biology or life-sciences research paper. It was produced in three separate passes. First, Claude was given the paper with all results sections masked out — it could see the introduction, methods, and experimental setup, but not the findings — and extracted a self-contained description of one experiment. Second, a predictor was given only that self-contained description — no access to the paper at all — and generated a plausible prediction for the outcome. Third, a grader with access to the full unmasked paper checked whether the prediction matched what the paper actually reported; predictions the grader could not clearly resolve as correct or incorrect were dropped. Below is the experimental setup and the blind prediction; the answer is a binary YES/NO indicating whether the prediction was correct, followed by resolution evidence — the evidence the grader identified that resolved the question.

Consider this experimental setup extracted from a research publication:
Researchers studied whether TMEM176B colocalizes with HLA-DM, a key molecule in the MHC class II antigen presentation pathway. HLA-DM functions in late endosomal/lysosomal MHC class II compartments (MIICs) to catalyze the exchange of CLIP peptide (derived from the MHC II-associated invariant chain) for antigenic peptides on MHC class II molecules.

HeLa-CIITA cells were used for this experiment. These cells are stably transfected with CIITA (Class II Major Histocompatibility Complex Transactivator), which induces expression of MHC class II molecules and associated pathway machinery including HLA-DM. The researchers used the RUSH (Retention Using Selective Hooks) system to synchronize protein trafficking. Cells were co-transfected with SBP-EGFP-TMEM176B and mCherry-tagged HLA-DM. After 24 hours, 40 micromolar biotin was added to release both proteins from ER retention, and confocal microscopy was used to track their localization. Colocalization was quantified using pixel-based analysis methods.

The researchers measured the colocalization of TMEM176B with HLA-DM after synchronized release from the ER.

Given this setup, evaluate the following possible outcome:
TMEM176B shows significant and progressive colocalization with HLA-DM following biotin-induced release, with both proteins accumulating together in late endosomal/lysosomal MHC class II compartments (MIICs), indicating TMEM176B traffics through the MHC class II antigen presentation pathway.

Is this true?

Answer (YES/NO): YES